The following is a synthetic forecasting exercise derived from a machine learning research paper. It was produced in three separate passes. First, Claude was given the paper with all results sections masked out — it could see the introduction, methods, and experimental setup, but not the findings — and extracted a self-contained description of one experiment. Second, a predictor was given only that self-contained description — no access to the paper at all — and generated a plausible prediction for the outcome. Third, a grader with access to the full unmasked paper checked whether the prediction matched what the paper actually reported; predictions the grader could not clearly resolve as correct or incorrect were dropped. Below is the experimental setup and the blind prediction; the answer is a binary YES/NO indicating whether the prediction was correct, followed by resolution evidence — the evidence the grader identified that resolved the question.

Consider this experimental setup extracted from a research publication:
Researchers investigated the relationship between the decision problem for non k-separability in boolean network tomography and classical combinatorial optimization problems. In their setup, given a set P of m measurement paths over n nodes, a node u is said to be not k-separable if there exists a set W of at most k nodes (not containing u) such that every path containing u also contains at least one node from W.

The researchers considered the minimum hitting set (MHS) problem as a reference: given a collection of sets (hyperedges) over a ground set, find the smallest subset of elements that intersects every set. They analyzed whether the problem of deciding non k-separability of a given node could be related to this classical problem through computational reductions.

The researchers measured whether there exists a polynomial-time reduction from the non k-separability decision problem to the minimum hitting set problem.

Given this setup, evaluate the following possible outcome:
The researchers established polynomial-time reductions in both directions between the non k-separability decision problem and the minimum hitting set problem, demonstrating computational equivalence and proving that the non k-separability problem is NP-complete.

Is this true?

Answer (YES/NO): NO